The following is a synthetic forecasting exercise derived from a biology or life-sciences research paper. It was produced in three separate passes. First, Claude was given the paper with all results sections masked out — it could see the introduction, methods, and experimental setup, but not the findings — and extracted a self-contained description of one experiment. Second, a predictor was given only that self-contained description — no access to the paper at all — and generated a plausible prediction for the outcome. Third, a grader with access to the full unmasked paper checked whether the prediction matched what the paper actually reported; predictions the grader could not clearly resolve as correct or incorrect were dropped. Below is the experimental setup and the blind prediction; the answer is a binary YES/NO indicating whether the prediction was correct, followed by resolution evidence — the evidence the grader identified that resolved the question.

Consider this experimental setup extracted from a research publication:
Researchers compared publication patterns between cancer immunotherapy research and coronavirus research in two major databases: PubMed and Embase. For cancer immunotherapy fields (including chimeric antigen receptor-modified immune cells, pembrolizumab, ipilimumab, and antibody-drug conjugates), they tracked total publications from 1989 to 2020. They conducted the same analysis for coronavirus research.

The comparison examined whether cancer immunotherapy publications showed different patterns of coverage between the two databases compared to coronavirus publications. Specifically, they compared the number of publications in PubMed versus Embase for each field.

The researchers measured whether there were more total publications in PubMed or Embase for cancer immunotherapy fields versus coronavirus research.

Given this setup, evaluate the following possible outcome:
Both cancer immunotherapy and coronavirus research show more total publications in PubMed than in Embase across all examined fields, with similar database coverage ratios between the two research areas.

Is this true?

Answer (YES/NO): NO